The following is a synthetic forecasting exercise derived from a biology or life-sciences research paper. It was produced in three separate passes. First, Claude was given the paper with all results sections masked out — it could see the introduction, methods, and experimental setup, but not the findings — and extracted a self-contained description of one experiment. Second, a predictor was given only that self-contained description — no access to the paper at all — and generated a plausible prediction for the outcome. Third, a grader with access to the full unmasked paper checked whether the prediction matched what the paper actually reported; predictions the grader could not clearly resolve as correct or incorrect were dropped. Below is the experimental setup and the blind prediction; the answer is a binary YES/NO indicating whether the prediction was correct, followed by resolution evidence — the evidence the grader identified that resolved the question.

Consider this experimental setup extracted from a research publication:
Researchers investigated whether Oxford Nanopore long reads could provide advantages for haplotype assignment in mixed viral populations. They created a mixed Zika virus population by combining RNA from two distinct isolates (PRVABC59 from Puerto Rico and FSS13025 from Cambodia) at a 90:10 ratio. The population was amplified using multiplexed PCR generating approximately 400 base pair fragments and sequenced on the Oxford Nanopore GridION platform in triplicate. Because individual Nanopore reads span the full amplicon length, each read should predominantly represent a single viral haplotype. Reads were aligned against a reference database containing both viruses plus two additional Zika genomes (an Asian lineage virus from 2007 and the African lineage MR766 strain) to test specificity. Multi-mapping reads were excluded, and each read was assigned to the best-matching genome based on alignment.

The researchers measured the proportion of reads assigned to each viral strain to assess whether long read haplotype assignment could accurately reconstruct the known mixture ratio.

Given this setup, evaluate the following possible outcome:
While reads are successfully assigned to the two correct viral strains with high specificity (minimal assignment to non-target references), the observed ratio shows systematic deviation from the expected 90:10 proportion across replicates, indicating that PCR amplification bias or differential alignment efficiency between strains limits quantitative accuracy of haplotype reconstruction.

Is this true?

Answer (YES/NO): NO